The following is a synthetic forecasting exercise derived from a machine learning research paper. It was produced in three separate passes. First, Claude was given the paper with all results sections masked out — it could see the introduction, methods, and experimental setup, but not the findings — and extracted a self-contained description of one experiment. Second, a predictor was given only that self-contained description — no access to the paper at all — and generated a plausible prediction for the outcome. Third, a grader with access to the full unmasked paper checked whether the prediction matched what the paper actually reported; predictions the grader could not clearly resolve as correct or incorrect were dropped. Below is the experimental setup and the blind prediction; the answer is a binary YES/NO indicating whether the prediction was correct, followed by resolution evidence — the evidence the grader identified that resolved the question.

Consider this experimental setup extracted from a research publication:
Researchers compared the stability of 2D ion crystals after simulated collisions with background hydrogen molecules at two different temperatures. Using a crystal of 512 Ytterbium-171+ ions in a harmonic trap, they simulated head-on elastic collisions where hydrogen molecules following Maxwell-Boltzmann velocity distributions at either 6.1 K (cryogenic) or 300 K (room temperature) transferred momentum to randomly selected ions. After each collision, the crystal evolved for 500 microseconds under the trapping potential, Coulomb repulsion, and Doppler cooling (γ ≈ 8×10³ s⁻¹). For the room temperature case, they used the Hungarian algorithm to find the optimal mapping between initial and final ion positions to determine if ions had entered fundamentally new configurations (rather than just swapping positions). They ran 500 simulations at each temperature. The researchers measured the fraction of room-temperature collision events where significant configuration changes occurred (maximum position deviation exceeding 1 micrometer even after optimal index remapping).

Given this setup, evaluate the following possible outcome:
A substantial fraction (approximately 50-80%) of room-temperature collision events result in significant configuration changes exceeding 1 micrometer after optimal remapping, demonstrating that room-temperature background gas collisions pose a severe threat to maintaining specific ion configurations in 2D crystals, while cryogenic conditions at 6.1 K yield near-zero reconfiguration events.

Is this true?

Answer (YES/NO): NO